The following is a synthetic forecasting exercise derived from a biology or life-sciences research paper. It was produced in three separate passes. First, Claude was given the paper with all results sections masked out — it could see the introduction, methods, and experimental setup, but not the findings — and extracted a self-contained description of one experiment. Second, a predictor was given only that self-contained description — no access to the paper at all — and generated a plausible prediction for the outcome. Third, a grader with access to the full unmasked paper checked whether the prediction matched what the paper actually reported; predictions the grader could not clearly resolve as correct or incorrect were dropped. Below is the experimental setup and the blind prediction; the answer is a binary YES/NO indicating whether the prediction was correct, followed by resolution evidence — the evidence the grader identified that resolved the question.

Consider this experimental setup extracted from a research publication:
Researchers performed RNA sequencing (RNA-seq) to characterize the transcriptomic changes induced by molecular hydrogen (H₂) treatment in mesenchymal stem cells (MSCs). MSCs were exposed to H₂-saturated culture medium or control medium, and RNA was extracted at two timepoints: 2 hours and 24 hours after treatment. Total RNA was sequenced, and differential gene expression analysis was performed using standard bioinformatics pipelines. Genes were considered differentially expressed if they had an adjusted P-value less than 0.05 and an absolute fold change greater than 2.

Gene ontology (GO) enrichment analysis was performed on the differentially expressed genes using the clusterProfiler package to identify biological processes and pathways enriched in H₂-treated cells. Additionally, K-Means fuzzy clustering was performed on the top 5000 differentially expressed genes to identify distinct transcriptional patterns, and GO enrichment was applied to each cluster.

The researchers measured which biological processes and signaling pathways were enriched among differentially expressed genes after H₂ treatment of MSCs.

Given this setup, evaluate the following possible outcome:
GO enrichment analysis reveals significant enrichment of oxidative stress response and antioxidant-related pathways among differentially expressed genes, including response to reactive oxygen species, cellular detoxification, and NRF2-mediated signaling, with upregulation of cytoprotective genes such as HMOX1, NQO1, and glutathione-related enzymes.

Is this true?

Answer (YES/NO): NO